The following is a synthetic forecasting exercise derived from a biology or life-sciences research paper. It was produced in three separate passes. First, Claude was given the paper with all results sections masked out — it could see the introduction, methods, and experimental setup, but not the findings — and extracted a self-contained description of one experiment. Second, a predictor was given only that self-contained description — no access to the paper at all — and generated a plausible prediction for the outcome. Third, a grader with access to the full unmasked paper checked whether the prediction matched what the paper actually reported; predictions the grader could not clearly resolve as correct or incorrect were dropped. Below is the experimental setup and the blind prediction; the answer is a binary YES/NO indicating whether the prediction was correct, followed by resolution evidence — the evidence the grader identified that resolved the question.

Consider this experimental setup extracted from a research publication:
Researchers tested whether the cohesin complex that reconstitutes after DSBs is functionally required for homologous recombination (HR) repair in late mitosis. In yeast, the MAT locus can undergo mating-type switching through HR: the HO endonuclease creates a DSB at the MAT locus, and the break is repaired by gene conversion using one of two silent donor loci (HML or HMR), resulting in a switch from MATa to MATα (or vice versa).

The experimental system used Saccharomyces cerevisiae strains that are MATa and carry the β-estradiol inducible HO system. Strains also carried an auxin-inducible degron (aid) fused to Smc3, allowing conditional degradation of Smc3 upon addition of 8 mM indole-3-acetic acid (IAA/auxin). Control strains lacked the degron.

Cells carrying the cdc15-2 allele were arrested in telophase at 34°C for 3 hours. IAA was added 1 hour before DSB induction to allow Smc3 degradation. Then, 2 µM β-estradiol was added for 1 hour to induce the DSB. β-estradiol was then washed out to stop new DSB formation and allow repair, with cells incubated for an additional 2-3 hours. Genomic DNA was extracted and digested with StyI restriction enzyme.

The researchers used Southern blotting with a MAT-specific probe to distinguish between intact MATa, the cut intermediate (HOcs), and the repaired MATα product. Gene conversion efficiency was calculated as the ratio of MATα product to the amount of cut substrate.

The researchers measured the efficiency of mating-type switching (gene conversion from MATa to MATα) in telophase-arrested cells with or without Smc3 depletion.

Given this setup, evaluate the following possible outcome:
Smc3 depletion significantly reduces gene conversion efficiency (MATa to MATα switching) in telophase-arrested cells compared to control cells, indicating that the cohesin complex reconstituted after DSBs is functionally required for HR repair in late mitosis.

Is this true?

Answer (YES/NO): NO